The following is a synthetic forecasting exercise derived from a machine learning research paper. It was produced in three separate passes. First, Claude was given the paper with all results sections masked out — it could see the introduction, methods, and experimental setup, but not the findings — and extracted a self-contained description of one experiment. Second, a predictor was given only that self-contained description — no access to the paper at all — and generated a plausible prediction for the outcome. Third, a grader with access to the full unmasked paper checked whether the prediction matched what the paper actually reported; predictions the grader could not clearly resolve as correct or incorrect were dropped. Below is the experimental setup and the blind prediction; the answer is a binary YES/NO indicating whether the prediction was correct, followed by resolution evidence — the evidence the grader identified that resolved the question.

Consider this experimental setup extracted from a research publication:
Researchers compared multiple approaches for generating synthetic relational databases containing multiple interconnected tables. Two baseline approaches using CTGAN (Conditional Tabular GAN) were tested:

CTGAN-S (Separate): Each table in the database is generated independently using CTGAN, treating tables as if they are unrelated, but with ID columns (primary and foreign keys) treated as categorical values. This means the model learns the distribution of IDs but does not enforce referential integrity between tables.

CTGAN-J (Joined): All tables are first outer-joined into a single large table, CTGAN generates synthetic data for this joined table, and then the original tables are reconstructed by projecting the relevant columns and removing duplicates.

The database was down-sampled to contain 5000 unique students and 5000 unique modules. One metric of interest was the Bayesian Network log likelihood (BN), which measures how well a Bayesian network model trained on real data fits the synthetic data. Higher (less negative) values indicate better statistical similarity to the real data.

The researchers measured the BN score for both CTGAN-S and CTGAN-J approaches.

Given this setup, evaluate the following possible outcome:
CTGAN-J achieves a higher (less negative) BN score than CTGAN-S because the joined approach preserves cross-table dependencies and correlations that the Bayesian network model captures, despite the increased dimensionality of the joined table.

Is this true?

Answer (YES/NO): YES